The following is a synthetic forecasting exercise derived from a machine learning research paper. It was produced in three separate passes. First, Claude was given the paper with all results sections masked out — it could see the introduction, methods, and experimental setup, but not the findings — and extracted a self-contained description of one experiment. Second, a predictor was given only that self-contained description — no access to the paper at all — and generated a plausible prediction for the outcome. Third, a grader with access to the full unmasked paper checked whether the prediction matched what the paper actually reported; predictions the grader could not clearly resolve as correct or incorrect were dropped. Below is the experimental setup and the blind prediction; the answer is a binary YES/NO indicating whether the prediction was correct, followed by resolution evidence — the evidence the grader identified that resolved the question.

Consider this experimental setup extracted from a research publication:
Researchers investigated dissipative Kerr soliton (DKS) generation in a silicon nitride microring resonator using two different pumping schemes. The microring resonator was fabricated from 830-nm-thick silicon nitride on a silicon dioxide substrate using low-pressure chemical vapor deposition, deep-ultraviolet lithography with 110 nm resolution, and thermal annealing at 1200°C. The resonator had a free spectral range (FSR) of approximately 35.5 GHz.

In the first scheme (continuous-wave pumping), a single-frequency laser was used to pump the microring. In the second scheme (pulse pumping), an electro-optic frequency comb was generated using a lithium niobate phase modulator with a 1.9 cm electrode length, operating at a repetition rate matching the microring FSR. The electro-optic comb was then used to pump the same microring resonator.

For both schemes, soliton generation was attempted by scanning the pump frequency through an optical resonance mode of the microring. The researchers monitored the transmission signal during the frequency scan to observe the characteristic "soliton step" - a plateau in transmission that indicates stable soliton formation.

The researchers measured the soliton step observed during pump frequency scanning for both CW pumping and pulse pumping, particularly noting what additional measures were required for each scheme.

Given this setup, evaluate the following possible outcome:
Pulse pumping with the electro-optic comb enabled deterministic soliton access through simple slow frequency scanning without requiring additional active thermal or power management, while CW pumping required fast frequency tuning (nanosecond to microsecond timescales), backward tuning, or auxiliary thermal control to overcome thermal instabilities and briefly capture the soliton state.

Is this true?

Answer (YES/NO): YES